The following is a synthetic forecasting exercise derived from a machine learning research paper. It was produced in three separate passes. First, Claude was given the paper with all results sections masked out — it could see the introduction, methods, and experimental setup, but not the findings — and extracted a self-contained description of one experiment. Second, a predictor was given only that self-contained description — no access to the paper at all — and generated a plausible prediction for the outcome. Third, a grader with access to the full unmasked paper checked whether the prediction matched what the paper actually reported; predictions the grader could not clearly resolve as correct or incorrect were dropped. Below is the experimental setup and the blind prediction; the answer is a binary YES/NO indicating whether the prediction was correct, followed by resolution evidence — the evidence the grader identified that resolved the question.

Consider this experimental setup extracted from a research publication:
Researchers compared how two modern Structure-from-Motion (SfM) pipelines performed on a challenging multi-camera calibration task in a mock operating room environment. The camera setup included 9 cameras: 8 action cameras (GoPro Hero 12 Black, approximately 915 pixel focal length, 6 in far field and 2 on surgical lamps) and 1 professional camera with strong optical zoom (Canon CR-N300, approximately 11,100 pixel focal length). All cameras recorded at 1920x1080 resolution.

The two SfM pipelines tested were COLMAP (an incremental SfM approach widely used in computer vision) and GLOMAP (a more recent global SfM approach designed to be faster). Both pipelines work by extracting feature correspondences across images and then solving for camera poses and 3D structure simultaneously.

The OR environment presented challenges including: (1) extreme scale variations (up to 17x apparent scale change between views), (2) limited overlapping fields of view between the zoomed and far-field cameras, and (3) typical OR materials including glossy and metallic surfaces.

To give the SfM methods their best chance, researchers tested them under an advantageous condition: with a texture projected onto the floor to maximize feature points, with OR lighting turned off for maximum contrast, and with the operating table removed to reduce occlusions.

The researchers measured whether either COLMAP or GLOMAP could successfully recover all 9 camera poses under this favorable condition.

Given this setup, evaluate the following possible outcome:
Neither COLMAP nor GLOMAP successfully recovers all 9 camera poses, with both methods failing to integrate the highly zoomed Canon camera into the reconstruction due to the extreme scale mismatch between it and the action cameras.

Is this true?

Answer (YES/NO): NO